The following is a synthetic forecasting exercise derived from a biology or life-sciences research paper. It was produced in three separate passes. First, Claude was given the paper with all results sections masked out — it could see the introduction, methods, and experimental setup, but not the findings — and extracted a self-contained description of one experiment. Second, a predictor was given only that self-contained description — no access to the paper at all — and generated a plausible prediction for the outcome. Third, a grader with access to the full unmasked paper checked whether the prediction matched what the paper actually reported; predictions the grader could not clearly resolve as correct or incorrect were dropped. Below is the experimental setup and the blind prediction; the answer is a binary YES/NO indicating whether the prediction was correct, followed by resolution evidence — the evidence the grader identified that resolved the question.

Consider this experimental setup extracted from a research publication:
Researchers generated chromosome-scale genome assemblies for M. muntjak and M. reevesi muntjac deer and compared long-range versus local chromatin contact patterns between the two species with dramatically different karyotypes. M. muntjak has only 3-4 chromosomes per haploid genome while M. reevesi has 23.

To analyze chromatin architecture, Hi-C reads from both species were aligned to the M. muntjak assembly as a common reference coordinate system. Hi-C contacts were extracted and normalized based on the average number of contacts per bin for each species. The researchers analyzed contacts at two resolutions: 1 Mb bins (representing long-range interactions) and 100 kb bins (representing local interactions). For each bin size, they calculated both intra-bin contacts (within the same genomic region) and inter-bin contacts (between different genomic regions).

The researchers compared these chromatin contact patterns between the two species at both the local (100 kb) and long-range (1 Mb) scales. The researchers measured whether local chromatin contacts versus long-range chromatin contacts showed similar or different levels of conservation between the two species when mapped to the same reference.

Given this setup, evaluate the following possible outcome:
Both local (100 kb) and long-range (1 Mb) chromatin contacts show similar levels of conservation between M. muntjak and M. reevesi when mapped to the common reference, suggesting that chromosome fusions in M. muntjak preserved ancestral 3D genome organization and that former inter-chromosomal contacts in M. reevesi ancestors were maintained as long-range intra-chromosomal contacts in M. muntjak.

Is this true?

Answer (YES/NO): NO